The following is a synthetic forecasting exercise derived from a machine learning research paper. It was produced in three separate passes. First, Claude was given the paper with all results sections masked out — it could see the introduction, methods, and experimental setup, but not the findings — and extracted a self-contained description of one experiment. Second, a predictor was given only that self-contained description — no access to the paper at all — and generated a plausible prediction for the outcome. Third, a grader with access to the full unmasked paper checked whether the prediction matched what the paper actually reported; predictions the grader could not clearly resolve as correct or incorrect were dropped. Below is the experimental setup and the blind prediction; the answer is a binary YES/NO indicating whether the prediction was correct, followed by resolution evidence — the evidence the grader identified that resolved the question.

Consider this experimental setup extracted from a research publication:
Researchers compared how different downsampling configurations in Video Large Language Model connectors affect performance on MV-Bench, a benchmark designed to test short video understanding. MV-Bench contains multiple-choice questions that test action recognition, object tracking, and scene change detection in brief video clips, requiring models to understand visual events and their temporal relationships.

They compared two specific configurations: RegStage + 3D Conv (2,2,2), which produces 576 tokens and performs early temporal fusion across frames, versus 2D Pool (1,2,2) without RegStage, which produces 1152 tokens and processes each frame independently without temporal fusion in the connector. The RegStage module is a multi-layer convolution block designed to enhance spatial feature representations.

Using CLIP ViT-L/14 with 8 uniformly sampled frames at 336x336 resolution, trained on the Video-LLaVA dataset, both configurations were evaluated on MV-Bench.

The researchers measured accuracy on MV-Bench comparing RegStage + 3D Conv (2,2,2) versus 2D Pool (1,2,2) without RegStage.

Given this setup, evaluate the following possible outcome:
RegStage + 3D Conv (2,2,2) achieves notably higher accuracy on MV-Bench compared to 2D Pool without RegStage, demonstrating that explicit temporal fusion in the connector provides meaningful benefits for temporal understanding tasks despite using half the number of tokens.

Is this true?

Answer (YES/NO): NO